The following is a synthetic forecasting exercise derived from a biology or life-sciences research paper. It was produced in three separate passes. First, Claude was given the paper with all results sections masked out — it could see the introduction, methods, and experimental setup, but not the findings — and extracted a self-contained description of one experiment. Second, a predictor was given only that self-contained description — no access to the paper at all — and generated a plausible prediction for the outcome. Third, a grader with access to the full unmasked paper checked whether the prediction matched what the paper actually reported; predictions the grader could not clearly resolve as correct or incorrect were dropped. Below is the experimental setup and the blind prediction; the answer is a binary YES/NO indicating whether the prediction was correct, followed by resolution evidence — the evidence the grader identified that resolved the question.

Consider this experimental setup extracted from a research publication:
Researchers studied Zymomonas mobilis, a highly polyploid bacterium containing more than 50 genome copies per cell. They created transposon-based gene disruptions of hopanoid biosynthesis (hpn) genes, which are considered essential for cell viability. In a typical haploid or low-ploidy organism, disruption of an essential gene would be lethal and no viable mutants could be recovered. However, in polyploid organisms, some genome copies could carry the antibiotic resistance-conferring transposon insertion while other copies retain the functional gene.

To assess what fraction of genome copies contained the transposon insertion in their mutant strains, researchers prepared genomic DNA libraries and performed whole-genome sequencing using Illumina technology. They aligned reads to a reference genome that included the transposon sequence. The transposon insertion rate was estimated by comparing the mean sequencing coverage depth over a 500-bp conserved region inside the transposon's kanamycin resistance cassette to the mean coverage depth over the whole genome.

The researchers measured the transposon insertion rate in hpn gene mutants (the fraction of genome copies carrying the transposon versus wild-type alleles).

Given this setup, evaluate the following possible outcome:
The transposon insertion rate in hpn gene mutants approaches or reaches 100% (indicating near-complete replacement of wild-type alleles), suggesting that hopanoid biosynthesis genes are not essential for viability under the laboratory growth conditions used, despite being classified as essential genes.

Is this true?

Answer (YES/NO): NO